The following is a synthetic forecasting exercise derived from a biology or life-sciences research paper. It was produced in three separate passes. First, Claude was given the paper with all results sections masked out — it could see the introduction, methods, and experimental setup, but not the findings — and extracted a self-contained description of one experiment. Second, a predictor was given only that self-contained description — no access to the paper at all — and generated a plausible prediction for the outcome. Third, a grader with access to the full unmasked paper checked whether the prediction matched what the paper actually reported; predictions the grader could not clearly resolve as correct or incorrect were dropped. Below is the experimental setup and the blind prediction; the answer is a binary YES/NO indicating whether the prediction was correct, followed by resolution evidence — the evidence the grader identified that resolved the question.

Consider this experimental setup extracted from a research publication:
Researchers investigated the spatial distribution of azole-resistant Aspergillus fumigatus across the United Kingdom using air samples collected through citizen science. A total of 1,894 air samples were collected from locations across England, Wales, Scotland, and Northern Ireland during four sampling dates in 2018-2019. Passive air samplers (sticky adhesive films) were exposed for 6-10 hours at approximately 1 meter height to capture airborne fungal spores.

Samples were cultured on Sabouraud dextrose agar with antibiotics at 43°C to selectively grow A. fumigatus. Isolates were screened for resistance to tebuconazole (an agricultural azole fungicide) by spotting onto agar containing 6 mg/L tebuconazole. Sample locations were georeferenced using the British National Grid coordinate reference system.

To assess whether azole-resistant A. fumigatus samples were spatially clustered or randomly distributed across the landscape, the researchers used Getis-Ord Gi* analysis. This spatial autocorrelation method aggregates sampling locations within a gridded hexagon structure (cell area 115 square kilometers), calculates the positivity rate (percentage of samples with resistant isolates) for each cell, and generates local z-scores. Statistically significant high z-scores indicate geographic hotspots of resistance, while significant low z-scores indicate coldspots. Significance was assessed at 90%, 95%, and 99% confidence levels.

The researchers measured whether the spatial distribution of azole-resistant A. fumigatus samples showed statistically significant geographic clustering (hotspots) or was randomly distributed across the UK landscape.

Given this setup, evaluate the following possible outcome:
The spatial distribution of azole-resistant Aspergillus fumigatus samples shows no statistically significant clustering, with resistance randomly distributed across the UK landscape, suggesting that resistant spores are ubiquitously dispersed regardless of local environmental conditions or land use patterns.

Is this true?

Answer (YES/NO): NO